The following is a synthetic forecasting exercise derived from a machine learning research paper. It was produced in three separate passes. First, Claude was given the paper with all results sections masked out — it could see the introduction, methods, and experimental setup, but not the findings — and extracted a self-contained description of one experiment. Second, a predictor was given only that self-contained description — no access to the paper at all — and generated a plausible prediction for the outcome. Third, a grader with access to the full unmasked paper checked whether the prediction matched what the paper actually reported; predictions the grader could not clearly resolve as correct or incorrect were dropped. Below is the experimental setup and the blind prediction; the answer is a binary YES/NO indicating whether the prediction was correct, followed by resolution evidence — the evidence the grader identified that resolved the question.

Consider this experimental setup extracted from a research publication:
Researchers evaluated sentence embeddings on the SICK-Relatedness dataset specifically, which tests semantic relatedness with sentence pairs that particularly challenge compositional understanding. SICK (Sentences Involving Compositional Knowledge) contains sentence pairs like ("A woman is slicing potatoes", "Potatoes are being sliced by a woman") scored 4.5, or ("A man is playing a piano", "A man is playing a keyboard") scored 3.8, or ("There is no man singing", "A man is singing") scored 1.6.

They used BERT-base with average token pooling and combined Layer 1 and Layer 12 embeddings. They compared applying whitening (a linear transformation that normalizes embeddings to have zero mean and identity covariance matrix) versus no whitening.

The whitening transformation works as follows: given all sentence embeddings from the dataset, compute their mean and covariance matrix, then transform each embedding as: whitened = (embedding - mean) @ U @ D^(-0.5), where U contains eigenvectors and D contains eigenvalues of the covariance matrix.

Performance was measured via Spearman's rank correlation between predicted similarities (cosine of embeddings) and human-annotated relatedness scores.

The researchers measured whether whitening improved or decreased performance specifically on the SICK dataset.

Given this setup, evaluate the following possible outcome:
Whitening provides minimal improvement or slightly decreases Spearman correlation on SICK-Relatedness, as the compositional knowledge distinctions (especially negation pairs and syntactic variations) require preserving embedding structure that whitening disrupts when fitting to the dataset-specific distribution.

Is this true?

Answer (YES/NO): YES